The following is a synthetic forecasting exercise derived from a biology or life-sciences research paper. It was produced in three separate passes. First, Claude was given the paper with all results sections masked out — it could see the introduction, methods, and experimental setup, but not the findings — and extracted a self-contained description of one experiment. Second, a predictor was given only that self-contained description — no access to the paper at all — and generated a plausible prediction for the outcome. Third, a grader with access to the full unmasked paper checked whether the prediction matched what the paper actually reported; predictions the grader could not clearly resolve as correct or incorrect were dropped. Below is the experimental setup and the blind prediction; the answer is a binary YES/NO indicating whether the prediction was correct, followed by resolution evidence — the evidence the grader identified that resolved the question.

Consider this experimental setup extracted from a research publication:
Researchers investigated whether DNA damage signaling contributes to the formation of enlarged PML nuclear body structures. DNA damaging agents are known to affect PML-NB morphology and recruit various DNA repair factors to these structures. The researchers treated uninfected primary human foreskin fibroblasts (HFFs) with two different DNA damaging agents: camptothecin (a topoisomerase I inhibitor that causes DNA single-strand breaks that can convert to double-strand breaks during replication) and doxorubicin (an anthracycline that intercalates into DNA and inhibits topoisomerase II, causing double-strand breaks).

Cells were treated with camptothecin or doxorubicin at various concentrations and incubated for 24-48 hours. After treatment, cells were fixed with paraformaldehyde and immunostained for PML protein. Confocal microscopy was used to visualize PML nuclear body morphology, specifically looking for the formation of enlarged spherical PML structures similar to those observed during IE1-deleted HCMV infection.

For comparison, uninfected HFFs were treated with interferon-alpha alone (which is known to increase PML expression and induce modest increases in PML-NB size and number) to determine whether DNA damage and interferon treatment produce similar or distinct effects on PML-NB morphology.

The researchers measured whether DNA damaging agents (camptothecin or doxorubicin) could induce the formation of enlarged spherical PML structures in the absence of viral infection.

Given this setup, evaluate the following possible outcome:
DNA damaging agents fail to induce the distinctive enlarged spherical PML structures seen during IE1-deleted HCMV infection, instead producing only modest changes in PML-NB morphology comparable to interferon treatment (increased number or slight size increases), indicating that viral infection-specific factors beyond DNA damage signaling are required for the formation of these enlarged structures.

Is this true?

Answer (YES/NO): NO